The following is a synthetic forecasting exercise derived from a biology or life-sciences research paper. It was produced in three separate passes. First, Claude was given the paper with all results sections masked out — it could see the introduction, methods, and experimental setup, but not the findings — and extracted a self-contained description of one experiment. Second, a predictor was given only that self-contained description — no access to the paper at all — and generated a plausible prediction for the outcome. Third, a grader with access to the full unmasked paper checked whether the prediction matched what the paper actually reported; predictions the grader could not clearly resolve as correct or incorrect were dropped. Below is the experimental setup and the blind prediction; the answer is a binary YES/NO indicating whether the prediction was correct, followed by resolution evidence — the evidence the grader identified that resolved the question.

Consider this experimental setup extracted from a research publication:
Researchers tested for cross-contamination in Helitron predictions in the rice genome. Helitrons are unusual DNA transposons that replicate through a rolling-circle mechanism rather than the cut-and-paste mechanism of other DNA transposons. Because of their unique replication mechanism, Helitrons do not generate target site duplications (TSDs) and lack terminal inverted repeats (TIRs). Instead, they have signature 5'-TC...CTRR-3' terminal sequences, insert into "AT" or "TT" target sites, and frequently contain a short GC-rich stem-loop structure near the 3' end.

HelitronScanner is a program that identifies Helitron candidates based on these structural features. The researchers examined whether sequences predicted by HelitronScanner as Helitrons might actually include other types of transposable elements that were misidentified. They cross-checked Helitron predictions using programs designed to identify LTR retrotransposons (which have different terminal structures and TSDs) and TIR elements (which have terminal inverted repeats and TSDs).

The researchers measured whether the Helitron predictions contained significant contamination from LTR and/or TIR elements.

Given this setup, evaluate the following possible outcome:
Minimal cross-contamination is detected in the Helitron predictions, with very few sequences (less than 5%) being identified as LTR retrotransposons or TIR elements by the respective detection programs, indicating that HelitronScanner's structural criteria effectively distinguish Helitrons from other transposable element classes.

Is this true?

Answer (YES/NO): NO